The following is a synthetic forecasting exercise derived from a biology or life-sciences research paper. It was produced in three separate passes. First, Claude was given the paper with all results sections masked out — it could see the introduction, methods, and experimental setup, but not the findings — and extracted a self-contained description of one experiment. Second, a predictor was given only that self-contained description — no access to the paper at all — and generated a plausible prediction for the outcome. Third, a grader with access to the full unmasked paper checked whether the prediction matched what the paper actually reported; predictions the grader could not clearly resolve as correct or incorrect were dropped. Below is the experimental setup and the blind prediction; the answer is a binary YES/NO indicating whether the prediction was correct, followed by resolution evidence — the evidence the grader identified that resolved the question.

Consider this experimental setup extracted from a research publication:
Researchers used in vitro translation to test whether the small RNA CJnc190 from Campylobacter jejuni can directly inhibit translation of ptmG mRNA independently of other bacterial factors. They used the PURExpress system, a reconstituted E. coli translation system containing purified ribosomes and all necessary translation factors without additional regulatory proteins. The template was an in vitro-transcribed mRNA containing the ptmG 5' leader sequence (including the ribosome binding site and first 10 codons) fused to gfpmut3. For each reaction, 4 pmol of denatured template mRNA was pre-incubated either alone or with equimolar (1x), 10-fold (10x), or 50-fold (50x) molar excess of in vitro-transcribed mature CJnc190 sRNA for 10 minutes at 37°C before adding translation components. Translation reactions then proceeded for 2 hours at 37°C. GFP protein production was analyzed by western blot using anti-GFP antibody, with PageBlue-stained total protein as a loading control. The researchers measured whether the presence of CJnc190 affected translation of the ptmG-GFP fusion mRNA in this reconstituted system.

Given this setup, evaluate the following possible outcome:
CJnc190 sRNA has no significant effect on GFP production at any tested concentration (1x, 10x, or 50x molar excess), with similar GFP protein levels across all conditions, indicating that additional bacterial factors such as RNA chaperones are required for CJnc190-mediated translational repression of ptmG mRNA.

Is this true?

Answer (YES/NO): NO